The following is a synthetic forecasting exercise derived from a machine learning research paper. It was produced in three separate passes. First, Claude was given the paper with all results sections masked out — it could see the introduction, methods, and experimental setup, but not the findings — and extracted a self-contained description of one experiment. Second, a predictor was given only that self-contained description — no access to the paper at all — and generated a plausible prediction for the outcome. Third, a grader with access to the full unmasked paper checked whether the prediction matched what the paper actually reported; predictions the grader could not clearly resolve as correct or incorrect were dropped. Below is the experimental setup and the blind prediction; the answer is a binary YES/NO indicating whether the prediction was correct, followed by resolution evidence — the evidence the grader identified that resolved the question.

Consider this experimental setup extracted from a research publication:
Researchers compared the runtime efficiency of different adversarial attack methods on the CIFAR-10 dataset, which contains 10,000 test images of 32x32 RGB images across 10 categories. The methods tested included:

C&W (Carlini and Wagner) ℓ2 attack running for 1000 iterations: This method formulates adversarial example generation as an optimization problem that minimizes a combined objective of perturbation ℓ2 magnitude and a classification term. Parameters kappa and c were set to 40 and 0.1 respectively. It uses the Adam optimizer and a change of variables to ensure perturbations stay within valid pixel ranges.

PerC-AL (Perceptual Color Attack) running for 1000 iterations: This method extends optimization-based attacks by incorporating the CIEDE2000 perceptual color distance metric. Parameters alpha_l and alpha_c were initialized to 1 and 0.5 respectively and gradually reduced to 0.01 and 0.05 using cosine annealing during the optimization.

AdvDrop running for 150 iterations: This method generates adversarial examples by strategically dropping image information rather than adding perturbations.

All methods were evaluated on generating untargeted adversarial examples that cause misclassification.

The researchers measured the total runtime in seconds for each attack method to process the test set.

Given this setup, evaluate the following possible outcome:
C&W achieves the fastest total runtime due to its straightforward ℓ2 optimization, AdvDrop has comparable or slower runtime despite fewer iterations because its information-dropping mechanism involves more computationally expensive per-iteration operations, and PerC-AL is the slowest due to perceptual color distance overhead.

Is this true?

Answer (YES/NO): NO